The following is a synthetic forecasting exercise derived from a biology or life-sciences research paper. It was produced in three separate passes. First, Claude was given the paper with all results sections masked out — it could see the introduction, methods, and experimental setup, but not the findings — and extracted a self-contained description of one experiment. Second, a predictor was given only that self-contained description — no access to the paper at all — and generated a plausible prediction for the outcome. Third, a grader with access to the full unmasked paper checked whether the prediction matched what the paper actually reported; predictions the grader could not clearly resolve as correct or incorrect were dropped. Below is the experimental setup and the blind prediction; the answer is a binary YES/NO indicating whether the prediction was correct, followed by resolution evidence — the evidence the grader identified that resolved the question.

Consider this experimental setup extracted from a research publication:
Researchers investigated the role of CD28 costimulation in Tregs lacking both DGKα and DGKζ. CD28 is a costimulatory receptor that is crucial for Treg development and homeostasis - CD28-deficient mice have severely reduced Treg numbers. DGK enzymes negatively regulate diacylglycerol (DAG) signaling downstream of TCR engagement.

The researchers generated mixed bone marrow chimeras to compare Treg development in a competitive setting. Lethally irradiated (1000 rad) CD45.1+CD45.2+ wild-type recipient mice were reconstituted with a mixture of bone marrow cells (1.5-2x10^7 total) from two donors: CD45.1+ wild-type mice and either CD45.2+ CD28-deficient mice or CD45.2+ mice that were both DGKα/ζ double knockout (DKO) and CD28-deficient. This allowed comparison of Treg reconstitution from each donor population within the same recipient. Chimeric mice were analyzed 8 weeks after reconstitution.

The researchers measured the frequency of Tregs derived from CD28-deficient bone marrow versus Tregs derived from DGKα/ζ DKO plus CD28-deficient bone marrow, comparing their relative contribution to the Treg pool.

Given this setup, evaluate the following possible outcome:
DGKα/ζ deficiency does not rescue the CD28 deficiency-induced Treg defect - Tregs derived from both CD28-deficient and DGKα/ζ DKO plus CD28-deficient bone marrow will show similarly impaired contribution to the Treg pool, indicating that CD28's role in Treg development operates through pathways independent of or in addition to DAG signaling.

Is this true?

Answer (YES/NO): NO